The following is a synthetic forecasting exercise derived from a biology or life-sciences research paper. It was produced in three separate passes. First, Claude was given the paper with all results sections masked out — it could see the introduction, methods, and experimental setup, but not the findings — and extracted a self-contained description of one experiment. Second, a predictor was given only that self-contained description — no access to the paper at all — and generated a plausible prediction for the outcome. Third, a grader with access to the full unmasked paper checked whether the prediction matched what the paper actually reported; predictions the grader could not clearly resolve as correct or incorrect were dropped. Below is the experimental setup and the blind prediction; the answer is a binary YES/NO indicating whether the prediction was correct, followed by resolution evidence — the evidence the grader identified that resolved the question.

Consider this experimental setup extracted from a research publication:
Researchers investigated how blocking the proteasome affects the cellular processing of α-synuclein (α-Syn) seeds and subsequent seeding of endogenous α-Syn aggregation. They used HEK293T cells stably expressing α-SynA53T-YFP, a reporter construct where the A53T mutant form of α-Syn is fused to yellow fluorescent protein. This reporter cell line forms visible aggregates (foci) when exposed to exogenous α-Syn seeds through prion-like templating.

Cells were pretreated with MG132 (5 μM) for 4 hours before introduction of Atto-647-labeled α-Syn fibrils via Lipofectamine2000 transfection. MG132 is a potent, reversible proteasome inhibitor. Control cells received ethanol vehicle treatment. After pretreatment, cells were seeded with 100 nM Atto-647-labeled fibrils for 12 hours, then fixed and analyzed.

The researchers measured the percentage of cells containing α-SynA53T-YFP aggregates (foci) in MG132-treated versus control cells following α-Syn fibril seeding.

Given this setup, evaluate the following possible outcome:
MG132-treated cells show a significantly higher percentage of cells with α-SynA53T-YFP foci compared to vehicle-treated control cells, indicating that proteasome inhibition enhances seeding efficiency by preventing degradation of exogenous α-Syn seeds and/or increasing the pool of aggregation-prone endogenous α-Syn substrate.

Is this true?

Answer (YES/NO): NO